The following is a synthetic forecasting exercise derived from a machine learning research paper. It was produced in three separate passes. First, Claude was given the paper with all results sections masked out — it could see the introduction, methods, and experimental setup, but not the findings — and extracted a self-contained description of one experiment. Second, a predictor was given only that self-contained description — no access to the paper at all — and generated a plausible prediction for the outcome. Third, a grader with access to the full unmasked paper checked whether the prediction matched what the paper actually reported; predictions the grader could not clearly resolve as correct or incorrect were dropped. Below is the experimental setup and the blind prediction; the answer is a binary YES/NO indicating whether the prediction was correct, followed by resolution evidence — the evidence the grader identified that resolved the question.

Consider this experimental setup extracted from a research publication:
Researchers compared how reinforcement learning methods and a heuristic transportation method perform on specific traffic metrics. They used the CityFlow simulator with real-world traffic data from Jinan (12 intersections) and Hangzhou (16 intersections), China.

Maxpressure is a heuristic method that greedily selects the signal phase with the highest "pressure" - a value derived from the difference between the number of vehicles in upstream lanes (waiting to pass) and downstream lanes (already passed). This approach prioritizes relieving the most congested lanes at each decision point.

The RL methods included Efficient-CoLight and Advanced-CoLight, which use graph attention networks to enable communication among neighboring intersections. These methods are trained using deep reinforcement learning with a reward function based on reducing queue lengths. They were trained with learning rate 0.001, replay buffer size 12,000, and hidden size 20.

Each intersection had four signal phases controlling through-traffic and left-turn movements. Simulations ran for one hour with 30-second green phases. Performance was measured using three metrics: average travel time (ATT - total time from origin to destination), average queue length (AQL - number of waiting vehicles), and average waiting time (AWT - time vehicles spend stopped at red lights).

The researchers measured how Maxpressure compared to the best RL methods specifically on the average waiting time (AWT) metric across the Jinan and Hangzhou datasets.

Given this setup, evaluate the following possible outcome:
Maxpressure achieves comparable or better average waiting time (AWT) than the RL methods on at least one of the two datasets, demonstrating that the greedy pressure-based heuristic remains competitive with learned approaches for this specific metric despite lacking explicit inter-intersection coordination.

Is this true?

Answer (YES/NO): YES